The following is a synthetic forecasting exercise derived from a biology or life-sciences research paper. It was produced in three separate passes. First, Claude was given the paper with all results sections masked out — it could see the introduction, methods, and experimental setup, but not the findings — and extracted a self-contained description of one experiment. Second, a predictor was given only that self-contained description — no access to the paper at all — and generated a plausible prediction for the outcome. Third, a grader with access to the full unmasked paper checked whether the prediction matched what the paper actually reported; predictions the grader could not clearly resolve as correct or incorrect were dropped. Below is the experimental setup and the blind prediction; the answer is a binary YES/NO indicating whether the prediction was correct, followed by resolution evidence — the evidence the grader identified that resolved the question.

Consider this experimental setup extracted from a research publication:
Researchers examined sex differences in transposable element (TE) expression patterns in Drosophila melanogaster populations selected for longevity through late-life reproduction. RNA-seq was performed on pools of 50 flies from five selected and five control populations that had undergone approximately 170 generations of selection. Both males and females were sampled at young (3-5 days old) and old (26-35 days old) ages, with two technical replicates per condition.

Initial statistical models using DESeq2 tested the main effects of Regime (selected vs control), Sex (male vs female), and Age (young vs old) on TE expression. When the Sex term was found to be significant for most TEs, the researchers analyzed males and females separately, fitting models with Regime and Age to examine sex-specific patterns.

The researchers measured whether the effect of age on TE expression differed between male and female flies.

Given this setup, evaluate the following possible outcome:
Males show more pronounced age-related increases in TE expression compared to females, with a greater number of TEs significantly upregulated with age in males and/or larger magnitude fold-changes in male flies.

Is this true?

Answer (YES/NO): YES